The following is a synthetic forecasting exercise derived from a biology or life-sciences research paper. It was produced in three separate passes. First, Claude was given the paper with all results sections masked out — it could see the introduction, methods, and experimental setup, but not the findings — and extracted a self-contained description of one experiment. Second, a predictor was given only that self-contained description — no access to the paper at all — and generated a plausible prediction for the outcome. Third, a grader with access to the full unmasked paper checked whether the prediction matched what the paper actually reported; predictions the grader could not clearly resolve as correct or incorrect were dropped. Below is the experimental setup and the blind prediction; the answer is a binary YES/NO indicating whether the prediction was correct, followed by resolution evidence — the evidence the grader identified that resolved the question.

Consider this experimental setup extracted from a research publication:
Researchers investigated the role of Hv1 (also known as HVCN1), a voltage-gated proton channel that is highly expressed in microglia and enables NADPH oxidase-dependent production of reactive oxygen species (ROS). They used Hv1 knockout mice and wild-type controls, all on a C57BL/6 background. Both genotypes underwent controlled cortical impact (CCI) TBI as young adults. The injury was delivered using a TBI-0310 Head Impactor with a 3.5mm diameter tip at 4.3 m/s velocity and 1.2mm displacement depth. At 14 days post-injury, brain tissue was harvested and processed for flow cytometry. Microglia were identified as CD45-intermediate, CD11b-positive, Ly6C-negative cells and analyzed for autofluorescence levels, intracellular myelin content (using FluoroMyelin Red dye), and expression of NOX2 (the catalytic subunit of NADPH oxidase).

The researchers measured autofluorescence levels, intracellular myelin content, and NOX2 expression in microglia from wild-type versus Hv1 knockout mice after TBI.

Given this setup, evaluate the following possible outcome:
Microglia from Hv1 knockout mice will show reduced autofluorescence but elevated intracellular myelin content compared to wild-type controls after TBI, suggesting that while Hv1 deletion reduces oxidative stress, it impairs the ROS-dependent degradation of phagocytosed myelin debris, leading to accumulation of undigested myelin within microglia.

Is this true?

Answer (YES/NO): NO